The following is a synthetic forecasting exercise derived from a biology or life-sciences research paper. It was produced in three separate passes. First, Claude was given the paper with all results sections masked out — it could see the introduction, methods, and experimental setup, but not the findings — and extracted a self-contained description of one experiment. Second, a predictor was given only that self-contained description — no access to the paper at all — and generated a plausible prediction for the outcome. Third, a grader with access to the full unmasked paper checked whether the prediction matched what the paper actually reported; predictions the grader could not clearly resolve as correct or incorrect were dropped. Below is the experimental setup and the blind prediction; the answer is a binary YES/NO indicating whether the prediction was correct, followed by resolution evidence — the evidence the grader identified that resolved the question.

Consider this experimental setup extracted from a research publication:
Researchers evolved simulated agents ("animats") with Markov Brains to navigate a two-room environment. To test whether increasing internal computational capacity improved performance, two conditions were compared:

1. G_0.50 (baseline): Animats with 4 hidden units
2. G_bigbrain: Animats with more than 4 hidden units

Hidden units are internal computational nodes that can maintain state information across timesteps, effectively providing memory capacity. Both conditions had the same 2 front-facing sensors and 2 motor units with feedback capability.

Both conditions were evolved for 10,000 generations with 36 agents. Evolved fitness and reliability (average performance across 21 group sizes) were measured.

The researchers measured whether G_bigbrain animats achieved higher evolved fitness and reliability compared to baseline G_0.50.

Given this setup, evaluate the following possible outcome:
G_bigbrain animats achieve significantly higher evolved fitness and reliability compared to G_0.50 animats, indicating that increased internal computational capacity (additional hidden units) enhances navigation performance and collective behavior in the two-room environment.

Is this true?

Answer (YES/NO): NO